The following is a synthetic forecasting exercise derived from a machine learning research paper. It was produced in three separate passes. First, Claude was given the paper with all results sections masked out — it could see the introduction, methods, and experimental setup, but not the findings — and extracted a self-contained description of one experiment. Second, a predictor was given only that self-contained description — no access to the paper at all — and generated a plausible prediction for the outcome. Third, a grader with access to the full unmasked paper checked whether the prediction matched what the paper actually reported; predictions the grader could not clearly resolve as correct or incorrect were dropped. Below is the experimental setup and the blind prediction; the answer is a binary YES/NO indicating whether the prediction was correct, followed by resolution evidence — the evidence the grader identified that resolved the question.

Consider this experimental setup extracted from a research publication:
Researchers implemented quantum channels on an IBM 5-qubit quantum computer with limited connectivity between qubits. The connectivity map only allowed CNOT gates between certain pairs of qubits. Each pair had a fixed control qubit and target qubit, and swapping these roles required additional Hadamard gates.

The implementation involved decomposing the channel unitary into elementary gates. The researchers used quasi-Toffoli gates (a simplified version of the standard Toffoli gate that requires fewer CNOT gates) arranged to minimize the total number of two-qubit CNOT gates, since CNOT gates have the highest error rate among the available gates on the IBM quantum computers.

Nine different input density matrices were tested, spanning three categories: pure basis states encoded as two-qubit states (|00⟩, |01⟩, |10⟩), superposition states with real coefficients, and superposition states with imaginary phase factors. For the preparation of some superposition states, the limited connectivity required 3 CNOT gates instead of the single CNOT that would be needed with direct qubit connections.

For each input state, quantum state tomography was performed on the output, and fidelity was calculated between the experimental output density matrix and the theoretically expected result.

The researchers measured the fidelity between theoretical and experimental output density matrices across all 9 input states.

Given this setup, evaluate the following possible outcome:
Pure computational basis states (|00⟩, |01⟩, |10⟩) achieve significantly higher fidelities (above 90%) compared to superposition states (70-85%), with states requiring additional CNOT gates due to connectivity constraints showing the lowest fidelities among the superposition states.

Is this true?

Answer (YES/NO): NO